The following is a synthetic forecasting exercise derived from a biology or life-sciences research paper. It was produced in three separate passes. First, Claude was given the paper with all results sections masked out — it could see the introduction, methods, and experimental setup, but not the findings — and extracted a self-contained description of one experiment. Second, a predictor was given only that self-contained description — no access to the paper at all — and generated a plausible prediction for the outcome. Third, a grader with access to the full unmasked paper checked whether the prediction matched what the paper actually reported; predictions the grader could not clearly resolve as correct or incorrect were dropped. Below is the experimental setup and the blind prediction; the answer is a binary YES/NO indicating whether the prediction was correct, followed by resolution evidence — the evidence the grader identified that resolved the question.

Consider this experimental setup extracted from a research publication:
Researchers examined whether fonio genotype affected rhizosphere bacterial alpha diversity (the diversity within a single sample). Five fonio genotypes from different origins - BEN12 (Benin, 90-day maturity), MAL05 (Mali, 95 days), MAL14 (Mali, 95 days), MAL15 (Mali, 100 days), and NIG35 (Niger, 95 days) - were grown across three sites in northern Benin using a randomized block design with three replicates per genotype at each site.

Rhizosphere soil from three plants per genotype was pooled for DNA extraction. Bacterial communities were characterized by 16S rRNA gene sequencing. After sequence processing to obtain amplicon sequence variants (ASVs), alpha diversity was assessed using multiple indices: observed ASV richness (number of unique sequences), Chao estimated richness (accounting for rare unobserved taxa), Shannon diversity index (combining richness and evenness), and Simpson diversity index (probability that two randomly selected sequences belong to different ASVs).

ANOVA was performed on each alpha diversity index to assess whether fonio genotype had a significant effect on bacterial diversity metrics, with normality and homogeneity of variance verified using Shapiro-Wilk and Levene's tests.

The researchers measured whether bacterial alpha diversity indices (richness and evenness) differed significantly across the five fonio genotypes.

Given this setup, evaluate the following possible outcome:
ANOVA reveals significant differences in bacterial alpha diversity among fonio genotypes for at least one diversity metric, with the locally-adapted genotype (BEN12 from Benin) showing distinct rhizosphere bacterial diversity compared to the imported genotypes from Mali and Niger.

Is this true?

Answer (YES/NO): NO